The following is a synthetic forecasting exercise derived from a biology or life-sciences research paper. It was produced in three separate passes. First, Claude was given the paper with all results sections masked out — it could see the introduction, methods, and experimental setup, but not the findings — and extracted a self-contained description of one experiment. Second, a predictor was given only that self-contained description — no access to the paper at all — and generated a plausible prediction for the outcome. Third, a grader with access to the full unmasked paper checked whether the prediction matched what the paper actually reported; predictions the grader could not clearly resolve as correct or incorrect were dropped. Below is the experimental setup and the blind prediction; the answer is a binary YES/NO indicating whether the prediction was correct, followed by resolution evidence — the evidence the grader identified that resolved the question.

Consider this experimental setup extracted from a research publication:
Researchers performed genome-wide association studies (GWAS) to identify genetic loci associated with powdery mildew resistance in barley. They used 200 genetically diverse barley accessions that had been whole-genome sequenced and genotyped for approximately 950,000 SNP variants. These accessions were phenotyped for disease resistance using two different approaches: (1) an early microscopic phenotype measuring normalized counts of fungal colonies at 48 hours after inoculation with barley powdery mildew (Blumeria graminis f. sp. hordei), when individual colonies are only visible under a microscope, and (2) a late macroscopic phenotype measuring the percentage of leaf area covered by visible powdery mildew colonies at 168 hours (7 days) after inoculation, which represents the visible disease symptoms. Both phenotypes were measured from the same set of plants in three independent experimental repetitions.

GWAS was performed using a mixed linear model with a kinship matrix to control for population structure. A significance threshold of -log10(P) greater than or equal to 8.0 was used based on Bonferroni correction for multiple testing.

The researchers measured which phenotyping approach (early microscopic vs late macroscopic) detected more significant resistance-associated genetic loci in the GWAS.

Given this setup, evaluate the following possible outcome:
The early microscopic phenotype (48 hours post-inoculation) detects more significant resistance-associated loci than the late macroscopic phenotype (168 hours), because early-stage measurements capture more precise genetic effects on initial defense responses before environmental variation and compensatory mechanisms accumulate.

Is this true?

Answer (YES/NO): NO